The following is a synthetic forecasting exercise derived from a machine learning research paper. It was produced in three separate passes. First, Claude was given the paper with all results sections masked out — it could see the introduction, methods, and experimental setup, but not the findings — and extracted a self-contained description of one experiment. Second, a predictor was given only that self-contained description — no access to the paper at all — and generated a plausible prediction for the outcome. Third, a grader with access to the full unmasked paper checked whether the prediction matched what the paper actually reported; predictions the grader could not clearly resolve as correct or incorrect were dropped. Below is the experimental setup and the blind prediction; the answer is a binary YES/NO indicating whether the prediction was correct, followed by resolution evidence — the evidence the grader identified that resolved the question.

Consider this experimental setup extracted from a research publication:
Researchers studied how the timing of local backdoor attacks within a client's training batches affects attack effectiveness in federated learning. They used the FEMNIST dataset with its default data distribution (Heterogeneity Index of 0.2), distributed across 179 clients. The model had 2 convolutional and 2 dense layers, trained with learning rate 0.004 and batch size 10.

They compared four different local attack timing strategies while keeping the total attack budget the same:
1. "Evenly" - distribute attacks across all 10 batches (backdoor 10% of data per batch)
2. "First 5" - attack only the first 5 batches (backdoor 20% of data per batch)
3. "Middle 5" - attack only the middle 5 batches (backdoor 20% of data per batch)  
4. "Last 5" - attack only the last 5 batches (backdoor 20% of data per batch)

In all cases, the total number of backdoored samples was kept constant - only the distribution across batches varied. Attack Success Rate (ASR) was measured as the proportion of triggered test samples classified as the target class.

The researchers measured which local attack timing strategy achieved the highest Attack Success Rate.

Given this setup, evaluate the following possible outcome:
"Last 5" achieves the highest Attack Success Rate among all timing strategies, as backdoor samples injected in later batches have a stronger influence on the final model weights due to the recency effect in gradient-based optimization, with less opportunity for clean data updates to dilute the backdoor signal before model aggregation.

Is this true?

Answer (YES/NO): YES